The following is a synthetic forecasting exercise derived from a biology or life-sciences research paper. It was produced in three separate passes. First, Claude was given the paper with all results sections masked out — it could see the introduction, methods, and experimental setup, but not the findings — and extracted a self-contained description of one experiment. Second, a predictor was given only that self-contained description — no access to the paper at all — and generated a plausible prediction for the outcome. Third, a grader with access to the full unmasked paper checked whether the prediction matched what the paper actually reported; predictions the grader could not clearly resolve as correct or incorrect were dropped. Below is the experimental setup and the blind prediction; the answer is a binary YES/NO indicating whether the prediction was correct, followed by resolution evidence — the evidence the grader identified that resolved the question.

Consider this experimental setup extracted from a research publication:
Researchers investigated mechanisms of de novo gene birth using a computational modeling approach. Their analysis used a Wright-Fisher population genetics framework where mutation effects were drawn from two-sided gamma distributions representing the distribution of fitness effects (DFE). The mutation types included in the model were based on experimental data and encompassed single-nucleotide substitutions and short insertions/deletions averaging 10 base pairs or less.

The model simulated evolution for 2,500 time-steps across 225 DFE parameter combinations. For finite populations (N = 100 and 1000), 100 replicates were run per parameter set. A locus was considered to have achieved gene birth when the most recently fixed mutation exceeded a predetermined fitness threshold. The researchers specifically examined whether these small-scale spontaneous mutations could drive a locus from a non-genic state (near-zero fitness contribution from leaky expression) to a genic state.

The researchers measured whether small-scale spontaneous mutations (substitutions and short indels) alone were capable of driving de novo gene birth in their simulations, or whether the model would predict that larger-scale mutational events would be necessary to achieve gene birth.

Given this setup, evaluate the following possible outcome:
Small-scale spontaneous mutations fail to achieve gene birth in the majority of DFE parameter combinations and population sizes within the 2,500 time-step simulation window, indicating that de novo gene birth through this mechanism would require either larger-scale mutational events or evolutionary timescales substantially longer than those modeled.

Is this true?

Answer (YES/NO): NO